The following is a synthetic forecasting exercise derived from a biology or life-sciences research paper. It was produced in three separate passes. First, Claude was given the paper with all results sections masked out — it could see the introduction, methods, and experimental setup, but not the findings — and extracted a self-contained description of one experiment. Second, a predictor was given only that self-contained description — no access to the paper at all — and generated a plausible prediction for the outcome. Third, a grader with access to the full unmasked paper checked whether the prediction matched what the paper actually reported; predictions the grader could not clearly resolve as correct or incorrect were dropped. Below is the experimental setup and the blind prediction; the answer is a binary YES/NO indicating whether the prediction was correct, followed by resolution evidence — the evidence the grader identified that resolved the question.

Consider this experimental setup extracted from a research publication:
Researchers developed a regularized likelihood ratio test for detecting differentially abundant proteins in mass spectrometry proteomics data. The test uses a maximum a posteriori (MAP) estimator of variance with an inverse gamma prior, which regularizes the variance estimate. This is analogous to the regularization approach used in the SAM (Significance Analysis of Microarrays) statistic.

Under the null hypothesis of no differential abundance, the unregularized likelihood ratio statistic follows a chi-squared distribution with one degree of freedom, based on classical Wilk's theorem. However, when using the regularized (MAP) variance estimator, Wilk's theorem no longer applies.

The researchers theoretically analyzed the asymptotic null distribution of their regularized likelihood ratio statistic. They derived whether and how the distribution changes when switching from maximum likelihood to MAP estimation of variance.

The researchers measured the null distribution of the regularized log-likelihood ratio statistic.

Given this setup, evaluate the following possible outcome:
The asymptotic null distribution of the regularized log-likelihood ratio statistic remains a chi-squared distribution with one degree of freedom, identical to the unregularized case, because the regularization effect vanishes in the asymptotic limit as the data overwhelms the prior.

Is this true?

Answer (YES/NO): NO